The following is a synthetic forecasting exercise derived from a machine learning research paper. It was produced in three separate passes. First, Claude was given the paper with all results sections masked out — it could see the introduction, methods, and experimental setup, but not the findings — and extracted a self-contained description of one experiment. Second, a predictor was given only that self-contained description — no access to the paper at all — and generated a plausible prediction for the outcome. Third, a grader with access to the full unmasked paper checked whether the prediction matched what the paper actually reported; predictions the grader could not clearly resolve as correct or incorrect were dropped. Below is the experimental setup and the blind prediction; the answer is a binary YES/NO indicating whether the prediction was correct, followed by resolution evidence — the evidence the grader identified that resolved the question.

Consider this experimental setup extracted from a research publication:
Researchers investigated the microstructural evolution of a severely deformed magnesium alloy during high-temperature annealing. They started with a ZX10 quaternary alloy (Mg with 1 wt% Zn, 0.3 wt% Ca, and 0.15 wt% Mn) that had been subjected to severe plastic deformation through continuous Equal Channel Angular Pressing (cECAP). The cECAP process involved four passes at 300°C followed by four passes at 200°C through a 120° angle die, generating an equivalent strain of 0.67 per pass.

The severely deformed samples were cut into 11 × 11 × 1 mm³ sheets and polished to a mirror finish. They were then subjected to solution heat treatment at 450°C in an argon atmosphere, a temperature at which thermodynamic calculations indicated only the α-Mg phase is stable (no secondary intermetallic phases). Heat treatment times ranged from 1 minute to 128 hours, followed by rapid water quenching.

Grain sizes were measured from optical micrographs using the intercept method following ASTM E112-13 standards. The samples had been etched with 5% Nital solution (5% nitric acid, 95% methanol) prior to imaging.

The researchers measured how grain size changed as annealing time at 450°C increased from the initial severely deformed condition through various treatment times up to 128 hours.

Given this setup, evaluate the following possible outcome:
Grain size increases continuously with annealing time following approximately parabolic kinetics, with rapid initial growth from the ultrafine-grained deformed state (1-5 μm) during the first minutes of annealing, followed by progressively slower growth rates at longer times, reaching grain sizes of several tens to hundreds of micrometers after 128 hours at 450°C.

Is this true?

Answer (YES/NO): NO